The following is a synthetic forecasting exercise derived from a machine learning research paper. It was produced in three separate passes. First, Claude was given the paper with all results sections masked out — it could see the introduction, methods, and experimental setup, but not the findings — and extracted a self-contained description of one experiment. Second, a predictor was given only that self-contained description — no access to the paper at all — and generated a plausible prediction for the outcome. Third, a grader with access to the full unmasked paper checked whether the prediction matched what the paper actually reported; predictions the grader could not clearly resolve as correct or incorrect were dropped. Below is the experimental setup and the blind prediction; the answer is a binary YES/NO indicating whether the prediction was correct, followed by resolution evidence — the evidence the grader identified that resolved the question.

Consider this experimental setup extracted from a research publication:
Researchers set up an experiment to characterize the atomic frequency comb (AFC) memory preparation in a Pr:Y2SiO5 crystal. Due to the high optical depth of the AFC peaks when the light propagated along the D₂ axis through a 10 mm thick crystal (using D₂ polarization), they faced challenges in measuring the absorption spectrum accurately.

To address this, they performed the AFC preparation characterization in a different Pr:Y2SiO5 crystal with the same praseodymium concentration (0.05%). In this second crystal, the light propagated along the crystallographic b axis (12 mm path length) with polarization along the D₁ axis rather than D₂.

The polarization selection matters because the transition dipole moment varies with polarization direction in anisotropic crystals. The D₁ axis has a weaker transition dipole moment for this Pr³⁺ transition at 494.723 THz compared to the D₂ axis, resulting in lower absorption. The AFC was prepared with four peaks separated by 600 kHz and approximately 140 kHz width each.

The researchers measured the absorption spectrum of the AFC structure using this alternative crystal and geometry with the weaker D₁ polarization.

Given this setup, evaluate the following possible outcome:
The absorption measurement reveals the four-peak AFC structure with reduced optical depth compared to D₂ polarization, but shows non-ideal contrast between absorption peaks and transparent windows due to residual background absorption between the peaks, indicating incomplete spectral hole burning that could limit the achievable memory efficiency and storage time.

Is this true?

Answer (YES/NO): NO